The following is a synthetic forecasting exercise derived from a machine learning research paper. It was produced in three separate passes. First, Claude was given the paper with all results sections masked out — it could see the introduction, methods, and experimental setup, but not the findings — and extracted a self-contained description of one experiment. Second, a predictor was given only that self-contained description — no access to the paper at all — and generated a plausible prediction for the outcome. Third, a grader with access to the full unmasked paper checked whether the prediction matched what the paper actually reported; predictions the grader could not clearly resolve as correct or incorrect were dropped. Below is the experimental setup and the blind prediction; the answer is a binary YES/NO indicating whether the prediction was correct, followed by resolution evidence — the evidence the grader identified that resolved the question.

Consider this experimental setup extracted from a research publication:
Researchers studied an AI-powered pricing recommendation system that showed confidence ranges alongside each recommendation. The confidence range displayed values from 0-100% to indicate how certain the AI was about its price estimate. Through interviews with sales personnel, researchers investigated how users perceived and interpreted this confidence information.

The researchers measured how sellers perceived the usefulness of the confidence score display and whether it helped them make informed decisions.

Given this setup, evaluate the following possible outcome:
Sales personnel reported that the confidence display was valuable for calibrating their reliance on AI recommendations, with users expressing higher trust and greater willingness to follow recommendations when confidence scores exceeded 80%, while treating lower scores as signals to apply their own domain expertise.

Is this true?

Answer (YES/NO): NO